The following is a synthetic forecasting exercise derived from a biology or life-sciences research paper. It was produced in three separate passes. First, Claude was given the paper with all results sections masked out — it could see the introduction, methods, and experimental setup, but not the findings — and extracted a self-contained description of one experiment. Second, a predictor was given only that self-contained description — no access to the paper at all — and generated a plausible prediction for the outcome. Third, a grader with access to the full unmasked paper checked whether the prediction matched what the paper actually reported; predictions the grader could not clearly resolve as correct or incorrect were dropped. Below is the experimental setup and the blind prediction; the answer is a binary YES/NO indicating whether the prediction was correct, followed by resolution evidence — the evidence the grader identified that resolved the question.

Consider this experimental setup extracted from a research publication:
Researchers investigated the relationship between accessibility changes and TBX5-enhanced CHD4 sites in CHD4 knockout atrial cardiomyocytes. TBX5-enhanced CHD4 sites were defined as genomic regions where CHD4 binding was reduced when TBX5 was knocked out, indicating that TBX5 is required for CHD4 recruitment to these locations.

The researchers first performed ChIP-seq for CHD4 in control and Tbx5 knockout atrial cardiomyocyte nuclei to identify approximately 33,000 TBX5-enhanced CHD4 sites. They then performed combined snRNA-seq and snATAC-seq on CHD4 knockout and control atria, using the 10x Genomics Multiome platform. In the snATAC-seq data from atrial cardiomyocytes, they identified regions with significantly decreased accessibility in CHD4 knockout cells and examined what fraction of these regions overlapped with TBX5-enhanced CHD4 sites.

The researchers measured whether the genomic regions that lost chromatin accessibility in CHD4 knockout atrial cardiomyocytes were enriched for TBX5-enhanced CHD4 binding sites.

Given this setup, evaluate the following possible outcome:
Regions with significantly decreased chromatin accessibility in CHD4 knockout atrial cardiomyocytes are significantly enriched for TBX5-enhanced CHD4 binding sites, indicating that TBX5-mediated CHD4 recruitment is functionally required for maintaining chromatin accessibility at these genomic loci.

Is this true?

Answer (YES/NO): YES